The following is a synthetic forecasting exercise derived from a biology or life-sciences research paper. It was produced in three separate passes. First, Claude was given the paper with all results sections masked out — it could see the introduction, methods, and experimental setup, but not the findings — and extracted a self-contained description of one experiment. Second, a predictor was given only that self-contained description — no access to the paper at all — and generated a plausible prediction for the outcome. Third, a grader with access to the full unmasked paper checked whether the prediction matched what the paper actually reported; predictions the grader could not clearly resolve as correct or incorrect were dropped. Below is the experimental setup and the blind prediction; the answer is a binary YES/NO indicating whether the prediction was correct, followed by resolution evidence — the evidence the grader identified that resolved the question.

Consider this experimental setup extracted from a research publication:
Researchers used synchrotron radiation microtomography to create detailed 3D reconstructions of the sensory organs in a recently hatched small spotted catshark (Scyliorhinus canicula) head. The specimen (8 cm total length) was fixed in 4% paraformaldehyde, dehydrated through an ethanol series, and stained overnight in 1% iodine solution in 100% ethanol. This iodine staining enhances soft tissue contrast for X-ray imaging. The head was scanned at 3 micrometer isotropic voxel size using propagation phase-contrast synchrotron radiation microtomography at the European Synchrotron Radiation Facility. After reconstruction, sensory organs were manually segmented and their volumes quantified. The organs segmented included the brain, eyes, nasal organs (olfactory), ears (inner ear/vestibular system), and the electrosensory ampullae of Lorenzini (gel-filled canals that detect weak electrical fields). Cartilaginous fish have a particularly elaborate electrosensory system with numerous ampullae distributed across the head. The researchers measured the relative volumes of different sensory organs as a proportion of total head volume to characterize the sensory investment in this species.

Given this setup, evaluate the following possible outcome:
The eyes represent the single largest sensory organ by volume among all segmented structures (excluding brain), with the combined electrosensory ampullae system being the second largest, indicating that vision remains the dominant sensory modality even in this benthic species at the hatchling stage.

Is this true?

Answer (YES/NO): NO